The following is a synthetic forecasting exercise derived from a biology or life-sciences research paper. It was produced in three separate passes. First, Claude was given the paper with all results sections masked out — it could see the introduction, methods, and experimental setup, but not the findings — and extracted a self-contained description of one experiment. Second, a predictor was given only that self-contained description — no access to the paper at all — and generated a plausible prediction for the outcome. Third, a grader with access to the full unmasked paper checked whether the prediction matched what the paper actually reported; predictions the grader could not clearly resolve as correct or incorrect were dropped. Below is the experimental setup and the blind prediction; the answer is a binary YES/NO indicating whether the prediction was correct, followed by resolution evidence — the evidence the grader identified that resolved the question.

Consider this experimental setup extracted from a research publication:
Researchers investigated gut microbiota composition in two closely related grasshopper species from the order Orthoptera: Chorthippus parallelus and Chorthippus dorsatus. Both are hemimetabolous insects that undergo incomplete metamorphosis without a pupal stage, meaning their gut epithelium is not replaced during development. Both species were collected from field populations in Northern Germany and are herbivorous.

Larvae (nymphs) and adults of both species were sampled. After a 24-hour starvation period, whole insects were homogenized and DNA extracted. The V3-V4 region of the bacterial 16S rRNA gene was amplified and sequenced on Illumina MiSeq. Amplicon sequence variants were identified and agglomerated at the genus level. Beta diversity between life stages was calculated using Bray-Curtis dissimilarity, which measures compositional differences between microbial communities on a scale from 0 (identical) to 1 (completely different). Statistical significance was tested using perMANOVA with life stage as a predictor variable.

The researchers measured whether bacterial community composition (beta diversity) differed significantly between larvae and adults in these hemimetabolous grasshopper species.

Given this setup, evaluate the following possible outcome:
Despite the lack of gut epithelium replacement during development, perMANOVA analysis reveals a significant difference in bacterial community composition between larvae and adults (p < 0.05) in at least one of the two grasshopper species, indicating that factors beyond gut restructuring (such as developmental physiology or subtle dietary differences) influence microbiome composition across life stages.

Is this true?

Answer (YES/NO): YES